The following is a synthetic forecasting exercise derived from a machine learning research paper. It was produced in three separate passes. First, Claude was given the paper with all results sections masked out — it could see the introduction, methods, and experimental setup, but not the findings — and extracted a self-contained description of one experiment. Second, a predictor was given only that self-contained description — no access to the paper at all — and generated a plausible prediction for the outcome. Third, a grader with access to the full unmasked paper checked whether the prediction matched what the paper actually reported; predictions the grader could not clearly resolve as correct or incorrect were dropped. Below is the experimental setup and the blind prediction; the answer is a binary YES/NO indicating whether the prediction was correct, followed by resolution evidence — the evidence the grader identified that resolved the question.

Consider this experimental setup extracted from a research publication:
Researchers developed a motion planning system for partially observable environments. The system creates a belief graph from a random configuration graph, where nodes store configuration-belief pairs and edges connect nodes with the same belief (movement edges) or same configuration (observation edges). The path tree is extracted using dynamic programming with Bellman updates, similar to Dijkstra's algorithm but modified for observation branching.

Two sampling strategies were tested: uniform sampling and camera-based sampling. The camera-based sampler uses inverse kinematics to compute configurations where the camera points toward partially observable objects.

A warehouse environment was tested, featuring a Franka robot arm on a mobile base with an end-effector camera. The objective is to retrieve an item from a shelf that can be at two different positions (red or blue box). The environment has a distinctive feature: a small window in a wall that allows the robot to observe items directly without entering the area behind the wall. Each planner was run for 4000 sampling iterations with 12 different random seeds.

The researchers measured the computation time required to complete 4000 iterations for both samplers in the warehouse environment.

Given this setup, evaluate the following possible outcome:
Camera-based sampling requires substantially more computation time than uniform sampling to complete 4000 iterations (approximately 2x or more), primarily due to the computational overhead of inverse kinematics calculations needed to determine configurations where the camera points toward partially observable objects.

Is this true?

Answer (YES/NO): YES